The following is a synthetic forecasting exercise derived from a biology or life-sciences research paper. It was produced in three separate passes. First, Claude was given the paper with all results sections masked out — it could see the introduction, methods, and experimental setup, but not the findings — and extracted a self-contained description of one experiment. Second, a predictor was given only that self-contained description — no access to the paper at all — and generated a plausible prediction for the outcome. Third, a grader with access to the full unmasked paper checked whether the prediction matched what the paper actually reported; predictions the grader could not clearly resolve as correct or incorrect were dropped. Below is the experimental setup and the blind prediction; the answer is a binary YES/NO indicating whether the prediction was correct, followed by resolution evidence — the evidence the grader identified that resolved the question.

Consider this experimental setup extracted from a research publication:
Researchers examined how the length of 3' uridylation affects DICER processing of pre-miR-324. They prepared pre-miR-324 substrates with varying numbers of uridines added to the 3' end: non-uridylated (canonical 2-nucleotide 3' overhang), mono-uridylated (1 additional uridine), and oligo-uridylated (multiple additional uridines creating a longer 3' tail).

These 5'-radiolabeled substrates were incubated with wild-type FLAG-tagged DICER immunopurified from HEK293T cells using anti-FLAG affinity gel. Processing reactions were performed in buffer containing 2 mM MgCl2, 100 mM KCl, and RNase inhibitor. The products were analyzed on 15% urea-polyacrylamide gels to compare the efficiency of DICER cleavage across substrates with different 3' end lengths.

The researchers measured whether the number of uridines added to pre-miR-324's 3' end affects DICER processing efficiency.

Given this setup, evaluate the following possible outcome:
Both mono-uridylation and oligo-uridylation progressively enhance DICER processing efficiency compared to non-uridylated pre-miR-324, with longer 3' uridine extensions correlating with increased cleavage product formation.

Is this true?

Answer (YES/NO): NO